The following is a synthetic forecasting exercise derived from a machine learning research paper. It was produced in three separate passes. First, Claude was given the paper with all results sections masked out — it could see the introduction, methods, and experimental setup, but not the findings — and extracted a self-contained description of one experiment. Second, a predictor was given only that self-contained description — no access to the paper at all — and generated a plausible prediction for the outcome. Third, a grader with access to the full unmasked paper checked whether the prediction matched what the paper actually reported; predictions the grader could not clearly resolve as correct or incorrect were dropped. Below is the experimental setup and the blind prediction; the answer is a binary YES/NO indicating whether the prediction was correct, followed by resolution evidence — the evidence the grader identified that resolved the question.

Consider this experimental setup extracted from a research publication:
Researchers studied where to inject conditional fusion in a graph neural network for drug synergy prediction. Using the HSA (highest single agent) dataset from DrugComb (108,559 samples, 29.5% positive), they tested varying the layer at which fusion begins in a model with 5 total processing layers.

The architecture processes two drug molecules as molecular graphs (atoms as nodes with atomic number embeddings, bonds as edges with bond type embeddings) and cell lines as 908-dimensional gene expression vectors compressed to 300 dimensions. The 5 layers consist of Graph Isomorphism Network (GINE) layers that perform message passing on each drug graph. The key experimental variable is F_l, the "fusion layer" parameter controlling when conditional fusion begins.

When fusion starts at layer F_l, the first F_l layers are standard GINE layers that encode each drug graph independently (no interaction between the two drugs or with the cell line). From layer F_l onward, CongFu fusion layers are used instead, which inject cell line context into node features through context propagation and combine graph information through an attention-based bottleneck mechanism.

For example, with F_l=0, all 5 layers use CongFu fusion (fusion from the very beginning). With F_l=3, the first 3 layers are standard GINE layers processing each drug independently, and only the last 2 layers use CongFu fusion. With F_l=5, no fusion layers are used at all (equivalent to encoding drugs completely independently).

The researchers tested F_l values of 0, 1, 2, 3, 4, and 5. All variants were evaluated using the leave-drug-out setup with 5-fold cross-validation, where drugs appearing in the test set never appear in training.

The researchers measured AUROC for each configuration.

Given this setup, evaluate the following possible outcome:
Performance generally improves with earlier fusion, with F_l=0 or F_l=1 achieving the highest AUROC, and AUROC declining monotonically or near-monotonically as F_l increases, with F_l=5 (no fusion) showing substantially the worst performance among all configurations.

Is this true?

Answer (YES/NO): NO